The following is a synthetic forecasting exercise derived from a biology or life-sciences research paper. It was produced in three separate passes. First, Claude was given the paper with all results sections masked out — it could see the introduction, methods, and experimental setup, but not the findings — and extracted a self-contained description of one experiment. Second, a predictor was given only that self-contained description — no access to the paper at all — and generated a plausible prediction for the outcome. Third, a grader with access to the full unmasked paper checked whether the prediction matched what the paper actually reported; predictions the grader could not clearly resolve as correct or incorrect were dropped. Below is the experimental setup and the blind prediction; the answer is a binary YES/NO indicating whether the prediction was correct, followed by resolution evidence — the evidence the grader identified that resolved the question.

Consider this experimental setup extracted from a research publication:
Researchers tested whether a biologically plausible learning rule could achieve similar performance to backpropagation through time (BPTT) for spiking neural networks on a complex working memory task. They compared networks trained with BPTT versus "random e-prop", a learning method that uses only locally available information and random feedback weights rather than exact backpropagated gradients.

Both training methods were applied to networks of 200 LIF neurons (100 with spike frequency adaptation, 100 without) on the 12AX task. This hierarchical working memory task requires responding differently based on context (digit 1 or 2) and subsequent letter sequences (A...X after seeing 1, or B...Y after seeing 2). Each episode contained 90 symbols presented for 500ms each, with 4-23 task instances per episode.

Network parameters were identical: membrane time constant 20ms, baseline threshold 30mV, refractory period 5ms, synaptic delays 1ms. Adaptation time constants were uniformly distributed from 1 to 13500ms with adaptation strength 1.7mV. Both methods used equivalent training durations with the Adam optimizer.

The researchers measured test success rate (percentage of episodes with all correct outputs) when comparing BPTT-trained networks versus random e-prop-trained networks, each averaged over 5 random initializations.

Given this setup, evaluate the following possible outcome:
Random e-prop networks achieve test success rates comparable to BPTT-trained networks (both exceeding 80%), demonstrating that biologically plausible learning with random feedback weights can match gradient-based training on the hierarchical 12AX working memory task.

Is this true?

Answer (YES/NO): YES